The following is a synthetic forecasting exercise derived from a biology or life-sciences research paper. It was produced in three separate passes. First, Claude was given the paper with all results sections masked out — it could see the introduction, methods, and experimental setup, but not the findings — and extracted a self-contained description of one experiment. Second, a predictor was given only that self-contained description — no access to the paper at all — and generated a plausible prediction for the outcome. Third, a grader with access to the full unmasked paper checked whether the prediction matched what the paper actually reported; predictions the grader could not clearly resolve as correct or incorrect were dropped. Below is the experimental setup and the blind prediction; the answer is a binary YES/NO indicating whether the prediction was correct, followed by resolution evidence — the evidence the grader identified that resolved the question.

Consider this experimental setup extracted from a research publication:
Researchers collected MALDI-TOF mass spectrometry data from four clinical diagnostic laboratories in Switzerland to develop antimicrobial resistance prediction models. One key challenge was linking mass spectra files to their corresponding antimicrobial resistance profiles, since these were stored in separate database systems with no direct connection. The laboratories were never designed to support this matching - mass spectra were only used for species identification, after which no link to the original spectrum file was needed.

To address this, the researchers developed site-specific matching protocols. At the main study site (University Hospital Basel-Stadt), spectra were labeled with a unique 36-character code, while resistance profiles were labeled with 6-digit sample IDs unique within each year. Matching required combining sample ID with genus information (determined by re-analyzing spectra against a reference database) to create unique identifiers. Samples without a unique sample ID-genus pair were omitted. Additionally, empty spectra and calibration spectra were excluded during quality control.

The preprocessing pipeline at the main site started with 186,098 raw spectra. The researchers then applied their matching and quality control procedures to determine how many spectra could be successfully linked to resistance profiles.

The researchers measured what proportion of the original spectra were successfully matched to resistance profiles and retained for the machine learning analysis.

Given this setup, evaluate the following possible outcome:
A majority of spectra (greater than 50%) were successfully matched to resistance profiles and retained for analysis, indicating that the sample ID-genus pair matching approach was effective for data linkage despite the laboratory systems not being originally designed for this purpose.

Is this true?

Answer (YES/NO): YES